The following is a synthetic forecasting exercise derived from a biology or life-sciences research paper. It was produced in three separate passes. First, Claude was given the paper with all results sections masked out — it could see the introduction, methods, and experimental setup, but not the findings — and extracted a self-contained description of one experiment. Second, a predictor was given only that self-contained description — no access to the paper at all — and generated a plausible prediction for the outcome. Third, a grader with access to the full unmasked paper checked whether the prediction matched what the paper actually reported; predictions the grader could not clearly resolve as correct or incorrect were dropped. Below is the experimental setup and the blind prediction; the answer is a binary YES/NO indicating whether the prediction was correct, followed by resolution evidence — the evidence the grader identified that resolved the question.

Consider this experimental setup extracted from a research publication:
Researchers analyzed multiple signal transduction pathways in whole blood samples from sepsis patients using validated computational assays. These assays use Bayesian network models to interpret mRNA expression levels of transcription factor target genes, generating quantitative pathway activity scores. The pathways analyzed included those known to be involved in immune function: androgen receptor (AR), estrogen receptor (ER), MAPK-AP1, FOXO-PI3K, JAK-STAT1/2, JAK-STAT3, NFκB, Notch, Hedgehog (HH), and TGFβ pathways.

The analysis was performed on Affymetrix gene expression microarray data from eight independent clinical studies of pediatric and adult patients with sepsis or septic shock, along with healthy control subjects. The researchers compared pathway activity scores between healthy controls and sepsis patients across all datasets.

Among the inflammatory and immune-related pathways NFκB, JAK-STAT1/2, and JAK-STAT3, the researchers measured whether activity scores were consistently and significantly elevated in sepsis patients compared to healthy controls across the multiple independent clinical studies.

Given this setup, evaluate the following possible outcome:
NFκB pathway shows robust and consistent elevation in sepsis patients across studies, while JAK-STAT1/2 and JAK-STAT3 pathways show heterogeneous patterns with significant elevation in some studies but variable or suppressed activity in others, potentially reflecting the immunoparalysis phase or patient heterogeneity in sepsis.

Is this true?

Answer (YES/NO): NO